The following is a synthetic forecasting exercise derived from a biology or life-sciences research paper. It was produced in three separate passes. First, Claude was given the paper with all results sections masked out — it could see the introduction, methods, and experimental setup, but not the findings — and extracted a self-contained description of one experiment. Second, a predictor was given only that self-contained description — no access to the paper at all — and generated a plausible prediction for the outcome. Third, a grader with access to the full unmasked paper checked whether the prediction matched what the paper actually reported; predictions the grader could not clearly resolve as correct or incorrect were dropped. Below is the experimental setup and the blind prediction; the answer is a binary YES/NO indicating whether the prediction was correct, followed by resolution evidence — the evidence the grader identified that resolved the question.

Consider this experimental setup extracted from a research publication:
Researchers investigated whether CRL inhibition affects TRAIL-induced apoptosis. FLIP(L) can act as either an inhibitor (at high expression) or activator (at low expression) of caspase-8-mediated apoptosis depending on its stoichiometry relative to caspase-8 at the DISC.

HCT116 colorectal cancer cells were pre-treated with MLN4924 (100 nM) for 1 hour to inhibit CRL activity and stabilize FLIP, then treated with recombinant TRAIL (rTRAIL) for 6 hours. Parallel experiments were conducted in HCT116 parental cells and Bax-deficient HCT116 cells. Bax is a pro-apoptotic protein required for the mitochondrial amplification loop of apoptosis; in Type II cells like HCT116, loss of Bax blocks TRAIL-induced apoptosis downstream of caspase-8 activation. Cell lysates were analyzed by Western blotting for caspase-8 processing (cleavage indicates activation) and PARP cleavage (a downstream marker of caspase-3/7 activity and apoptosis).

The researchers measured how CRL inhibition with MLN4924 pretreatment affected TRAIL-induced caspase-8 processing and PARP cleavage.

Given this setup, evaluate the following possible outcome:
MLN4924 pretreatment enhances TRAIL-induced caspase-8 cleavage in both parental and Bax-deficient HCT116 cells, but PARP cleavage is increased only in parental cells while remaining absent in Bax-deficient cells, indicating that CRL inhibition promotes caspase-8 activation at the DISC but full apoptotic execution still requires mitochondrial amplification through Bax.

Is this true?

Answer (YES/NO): YES